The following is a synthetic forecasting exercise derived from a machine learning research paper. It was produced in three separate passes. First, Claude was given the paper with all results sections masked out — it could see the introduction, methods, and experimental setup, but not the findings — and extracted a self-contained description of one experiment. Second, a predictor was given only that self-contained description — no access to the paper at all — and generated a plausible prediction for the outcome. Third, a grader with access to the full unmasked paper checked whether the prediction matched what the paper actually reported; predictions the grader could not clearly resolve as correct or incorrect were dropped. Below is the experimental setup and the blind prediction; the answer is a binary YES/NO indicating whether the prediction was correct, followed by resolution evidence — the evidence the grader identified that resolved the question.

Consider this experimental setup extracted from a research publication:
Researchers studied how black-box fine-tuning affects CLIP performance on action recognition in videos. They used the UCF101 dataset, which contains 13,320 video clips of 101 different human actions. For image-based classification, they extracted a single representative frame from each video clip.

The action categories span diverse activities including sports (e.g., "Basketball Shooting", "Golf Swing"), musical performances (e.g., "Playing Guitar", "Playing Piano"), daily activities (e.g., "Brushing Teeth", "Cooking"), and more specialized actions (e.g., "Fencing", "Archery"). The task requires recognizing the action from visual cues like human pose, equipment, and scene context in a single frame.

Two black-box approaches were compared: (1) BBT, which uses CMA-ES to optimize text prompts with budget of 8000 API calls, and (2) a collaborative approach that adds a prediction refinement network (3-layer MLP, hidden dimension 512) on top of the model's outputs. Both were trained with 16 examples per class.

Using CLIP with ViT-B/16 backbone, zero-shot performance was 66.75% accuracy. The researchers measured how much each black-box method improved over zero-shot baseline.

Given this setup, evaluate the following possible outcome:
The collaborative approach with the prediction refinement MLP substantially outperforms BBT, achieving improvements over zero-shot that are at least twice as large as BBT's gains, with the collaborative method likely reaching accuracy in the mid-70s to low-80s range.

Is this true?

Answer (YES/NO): YES